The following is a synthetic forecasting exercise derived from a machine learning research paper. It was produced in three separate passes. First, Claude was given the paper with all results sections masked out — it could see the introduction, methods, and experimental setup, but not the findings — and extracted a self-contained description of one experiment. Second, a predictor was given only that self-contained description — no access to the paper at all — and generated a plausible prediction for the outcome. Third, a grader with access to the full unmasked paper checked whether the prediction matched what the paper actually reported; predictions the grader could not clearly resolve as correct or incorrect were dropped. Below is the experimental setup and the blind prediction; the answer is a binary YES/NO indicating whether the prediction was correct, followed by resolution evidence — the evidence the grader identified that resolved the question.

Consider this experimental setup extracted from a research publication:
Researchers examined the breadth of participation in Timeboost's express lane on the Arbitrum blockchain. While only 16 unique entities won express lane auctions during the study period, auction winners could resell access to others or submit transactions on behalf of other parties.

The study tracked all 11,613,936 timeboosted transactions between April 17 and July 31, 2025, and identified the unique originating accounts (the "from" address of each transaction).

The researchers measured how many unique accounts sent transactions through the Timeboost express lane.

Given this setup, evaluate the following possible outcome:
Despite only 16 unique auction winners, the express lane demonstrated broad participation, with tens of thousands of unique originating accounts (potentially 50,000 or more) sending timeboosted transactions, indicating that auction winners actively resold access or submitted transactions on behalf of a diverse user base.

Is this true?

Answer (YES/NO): NO